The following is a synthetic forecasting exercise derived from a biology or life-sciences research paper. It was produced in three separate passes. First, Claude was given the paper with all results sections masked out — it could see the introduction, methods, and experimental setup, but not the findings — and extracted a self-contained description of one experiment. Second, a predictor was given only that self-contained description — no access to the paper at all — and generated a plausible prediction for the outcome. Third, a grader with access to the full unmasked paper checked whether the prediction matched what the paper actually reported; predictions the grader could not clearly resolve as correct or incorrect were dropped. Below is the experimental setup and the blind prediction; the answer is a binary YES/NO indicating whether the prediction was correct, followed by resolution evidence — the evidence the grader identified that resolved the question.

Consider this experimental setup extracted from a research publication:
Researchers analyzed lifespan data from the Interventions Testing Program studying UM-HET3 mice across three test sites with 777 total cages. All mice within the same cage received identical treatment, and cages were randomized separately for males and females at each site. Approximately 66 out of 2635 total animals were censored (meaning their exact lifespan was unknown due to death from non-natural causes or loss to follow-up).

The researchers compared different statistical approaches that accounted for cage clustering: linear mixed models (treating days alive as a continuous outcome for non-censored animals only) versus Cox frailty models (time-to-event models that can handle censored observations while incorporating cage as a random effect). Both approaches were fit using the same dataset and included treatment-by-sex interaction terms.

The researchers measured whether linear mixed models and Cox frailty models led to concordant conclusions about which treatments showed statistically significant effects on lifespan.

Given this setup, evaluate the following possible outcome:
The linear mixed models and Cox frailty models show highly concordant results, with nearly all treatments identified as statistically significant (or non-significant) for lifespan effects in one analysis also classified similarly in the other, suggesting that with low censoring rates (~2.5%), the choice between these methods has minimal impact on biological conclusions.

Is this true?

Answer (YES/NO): YES